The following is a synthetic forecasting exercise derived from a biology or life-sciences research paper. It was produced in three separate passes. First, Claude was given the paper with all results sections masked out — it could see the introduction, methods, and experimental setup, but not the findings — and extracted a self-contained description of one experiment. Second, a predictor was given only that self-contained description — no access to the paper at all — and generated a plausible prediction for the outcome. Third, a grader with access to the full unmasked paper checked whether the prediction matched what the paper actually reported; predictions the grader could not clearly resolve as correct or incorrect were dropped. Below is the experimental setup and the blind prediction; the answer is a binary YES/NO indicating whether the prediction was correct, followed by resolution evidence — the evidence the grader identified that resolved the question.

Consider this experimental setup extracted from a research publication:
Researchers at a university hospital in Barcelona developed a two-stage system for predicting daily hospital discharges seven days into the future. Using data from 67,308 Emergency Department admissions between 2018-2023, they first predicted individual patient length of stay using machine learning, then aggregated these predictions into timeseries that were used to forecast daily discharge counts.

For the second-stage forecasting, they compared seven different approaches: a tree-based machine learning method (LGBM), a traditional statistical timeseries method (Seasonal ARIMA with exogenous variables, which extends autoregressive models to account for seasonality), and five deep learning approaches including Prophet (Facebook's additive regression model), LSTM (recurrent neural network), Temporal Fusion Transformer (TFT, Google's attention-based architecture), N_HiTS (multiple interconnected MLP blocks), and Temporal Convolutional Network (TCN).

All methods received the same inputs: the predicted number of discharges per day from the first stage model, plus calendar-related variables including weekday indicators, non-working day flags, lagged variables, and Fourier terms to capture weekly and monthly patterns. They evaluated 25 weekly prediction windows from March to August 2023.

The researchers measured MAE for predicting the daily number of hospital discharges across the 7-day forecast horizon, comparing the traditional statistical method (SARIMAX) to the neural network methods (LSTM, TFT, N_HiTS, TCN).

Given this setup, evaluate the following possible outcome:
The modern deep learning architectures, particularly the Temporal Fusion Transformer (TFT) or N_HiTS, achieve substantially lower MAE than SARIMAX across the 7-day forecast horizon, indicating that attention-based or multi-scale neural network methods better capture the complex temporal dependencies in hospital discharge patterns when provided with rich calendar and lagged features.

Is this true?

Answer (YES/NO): NO